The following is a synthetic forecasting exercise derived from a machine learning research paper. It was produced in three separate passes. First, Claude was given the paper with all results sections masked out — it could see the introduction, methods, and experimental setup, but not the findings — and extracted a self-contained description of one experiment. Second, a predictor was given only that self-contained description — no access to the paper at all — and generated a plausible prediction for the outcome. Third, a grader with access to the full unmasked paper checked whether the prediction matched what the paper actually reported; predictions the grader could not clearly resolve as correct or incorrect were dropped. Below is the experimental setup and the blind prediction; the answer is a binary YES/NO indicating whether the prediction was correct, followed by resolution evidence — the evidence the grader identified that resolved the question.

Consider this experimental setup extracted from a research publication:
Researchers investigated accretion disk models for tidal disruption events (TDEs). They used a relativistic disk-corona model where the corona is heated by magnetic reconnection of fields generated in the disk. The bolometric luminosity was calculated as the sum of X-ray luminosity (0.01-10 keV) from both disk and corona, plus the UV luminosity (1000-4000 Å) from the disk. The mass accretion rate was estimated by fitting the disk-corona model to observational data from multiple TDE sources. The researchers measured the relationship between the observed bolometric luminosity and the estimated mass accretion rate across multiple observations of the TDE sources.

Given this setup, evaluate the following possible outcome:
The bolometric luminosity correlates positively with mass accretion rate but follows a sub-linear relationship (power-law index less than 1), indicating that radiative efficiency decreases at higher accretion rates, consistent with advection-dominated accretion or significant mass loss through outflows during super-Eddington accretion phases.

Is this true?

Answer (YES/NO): NO